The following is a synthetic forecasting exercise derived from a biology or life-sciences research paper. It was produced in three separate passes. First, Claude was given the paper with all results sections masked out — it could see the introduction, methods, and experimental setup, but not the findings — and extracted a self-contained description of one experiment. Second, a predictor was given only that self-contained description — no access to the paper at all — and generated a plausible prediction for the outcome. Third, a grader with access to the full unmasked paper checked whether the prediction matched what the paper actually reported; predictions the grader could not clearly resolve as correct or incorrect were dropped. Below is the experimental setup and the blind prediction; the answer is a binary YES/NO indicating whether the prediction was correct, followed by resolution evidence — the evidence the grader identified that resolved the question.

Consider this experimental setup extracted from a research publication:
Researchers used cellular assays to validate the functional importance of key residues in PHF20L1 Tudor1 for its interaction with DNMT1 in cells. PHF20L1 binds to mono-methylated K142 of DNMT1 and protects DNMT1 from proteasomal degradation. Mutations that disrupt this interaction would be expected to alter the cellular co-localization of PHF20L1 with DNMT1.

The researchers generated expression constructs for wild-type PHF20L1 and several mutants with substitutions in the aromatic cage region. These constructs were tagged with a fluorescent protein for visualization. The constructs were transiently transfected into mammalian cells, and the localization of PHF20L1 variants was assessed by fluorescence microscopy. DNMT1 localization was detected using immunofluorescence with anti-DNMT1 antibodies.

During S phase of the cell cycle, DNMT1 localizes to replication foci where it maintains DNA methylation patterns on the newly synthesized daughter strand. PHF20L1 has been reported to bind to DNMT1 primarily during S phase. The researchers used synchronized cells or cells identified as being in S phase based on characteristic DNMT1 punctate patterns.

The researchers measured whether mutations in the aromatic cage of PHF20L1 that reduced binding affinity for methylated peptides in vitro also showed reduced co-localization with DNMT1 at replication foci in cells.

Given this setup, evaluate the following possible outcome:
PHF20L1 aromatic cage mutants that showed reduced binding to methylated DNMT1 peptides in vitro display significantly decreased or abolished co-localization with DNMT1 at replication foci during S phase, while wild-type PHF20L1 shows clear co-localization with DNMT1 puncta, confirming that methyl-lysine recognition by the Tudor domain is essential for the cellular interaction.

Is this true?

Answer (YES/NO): YES